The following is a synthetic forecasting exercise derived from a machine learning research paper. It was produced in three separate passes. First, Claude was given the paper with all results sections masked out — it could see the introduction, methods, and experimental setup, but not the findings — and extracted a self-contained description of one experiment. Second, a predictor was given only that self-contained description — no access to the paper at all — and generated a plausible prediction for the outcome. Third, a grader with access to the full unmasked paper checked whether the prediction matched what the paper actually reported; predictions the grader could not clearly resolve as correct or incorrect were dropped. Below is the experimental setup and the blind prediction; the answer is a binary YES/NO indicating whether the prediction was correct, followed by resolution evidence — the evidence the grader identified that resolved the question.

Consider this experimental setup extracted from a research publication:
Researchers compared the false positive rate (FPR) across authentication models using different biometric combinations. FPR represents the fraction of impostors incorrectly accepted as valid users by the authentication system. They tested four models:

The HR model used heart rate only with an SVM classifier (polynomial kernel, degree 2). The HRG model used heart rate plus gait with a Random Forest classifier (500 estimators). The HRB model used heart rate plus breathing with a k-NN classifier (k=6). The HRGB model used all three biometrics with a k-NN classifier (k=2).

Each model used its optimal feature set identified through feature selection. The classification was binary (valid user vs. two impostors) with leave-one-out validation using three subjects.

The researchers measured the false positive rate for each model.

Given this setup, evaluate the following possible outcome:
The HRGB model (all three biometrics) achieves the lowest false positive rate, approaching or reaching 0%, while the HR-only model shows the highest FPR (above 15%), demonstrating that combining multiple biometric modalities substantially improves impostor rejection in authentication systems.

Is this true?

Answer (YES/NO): NO